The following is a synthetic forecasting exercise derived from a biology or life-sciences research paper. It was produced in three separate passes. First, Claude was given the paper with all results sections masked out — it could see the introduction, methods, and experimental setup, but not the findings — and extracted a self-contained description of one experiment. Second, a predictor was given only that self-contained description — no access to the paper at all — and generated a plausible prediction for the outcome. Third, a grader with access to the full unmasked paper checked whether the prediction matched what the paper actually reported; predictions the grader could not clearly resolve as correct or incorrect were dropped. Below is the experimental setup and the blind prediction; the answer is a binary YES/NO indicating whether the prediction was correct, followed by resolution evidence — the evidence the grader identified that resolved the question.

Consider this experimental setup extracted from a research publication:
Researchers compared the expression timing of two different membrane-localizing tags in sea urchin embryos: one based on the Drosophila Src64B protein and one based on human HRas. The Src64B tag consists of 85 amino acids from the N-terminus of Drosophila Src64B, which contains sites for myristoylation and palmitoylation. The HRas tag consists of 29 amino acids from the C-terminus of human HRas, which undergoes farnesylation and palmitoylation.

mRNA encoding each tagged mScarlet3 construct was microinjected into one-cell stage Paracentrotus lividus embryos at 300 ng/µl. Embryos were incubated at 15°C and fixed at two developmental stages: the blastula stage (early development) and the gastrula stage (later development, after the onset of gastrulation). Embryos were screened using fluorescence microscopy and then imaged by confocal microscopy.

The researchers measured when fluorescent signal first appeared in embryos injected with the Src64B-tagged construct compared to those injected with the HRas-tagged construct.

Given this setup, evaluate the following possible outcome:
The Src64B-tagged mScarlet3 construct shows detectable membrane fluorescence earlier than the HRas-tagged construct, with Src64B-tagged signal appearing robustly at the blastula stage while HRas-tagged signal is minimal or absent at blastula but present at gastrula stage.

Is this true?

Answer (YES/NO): NO